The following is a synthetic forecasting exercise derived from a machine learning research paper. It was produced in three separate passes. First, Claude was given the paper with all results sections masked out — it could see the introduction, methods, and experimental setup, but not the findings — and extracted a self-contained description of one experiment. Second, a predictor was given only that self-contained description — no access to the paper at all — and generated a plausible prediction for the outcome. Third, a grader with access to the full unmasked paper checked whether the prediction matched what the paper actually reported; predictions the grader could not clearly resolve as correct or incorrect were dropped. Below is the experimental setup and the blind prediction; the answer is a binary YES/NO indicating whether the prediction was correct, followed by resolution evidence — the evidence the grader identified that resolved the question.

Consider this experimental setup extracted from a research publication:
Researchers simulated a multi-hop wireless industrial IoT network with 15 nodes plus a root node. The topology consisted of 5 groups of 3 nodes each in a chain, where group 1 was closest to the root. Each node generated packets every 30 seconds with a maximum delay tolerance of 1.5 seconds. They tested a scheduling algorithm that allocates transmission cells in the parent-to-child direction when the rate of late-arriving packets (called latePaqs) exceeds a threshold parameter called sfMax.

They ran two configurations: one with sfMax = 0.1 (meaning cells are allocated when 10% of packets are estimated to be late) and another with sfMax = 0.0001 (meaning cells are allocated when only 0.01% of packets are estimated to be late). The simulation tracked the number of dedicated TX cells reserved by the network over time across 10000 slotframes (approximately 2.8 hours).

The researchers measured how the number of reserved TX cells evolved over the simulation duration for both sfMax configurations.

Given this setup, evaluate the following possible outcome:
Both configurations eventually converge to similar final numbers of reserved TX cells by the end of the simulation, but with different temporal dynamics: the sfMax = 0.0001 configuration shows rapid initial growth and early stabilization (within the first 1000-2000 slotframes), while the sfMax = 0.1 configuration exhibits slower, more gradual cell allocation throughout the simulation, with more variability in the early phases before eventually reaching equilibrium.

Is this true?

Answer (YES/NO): NO